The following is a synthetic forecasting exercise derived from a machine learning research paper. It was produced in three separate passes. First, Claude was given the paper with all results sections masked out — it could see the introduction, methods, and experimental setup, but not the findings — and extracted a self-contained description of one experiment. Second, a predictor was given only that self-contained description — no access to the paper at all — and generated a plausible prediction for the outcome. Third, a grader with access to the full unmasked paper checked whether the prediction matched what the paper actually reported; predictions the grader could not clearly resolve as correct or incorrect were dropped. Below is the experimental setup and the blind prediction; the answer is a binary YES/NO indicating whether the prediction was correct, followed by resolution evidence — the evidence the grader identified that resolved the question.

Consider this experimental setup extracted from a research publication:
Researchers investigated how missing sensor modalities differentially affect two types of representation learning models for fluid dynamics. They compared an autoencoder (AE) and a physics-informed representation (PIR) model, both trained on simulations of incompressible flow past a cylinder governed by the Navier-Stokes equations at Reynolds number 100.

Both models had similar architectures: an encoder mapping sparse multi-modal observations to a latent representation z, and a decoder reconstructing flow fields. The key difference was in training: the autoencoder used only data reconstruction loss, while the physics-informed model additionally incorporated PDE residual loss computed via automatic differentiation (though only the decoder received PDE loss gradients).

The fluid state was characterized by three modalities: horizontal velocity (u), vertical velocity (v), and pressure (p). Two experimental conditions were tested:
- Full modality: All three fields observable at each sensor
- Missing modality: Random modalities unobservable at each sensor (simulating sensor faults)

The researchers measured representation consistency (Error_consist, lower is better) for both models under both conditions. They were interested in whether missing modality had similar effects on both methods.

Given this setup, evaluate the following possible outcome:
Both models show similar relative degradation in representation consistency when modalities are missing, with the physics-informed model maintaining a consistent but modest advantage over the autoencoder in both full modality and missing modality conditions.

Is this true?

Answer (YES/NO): NO